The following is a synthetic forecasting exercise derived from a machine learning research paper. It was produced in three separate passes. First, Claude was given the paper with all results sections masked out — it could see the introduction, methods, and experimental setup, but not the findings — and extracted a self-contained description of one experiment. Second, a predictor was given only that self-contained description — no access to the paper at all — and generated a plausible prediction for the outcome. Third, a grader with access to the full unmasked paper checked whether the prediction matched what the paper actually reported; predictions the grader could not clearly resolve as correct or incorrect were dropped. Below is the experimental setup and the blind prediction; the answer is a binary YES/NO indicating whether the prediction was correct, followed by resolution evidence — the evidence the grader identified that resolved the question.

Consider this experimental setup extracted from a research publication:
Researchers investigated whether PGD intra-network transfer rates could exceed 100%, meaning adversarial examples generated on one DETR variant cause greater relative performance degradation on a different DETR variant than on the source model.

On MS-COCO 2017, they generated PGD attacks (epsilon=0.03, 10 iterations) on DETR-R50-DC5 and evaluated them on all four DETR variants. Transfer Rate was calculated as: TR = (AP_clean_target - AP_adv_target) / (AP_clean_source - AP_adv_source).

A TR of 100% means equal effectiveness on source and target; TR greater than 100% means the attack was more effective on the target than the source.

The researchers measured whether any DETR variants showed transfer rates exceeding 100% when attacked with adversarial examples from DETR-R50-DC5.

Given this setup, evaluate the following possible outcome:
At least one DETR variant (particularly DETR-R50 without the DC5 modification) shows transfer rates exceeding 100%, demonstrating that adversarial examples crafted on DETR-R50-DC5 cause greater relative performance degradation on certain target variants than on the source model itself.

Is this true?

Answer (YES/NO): YES